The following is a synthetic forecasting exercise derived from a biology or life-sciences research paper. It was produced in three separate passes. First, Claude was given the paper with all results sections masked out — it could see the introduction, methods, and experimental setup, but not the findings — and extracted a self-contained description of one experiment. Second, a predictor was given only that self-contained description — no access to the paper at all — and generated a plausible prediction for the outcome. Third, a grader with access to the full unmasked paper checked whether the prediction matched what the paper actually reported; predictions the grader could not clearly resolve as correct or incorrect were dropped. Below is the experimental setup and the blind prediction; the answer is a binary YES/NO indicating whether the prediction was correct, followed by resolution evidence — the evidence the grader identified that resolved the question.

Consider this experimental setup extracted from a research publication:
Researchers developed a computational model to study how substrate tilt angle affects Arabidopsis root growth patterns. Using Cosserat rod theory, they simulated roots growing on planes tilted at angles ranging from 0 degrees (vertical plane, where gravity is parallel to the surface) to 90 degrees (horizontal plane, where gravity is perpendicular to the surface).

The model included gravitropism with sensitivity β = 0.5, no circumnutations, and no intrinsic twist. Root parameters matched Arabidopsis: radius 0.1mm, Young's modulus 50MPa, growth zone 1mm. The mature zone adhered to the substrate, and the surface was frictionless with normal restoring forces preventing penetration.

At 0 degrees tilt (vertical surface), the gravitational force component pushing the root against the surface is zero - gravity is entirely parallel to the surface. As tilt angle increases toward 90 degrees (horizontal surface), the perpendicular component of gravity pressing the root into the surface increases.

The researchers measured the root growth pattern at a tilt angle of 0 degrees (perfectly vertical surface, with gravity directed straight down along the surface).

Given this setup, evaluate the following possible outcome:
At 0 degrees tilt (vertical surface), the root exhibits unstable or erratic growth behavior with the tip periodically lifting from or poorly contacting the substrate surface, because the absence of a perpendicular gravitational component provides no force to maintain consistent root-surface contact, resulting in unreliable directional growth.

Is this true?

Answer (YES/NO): NO